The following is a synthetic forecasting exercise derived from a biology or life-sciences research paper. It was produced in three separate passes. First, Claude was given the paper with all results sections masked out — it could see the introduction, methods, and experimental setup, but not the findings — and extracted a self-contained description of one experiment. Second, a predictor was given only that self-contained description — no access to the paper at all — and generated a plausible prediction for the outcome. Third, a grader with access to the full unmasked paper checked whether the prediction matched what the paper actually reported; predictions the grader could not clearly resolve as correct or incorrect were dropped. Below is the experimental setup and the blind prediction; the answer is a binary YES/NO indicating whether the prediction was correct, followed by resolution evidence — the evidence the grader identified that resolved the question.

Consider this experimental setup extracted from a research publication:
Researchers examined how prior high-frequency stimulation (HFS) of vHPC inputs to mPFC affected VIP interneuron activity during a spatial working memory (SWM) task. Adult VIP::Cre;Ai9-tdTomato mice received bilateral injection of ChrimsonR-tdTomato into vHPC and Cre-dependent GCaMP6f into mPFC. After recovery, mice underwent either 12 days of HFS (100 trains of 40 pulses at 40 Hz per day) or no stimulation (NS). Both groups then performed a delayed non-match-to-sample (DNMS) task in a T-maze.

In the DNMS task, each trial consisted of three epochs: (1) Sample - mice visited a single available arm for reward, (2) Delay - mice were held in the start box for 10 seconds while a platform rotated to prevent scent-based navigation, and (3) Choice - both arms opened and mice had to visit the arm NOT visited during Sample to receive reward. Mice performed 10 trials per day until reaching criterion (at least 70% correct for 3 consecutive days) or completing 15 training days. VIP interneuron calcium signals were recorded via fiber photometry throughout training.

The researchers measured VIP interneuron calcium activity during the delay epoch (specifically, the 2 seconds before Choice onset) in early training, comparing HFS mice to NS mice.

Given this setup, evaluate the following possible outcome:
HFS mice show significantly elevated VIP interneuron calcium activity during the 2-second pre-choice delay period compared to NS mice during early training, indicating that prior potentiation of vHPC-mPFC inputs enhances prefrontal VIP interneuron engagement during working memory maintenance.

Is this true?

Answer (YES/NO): NO